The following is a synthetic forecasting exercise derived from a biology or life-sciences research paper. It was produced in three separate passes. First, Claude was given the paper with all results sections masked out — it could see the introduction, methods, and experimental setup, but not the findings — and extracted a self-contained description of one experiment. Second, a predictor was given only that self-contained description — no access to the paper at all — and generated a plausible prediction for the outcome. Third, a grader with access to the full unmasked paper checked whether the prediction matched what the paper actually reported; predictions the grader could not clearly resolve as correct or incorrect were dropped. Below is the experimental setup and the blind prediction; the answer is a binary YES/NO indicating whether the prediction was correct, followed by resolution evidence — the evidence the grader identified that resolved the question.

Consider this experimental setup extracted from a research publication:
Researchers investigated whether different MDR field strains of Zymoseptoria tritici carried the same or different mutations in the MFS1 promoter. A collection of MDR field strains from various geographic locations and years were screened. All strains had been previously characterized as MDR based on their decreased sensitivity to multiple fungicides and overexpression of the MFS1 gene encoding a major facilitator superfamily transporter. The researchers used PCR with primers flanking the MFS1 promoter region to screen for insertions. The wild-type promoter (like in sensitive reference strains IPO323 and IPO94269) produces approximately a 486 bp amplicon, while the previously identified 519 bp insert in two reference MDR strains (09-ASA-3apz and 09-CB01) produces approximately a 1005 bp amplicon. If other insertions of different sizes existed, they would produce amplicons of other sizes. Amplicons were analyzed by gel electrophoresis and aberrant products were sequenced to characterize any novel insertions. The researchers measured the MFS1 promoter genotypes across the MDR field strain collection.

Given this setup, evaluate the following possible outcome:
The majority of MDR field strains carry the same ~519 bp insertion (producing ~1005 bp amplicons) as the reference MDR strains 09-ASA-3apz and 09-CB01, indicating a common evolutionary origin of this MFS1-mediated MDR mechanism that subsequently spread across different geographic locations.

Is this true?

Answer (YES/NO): NO